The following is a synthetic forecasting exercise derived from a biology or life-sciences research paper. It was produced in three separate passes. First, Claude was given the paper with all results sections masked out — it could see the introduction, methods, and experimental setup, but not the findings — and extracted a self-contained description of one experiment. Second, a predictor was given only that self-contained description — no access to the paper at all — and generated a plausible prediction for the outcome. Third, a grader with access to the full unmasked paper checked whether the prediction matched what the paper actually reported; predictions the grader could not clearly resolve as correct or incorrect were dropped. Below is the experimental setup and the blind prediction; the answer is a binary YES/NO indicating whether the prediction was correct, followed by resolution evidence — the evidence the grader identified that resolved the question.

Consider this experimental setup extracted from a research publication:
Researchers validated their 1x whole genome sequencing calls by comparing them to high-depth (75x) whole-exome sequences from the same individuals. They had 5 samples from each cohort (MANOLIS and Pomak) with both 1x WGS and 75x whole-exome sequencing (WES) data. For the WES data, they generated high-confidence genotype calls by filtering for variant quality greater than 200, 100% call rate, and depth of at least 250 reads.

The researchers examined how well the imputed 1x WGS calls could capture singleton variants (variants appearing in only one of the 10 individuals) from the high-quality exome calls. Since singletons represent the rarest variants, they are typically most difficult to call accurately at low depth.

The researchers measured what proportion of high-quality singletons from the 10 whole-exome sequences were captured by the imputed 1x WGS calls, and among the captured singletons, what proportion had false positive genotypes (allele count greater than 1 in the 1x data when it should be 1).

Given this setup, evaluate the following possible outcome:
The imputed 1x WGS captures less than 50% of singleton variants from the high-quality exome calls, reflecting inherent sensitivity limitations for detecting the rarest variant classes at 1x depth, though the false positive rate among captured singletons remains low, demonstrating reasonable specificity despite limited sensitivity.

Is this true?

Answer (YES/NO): NO